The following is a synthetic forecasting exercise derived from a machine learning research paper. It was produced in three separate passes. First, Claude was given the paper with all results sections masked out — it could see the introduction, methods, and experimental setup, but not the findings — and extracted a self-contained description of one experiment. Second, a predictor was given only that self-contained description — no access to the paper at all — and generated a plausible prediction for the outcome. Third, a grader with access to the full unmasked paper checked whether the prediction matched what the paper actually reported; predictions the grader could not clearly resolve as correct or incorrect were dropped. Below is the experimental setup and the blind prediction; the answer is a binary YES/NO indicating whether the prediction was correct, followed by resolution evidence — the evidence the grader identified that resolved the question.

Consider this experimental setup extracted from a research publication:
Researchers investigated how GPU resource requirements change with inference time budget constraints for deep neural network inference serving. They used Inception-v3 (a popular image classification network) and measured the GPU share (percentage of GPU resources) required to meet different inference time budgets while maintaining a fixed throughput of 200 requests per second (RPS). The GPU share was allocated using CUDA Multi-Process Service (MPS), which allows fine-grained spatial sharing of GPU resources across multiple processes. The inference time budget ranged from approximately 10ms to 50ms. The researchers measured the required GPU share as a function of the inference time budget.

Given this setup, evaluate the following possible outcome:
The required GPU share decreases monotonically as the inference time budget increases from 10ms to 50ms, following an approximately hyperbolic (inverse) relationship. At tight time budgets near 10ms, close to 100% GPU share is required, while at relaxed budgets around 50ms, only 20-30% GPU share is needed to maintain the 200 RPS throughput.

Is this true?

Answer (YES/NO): NO